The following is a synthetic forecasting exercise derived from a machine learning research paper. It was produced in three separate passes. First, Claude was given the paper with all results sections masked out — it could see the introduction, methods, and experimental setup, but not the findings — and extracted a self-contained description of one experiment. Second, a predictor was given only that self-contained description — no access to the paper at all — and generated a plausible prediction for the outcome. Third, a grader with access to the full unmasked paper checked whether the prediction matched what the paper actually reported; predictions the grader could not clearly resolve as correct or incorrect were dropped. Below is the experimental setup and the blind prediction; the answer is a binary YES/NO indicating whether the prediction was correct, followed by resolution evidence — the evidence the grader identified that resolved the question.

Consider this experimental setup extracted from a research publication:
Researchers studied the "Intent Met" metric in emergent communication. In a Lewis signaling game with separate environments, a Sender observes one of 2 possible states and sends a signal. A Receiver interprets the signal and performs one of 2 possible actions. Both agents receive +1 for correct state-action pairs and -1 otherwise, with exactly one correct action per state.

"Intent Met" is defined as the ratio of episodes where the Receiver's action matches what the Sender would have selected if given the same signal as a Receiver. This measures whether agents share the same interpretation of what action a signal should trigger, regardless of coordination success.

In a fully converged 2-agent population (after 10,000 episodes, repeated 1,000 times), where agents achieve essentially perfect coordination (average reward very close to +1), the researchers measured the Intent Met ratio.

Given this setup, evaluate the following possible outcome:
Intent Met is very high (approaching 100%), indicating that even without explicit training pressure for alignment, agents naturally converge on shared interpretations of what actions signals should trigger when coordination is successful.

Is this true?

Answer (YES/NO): NO